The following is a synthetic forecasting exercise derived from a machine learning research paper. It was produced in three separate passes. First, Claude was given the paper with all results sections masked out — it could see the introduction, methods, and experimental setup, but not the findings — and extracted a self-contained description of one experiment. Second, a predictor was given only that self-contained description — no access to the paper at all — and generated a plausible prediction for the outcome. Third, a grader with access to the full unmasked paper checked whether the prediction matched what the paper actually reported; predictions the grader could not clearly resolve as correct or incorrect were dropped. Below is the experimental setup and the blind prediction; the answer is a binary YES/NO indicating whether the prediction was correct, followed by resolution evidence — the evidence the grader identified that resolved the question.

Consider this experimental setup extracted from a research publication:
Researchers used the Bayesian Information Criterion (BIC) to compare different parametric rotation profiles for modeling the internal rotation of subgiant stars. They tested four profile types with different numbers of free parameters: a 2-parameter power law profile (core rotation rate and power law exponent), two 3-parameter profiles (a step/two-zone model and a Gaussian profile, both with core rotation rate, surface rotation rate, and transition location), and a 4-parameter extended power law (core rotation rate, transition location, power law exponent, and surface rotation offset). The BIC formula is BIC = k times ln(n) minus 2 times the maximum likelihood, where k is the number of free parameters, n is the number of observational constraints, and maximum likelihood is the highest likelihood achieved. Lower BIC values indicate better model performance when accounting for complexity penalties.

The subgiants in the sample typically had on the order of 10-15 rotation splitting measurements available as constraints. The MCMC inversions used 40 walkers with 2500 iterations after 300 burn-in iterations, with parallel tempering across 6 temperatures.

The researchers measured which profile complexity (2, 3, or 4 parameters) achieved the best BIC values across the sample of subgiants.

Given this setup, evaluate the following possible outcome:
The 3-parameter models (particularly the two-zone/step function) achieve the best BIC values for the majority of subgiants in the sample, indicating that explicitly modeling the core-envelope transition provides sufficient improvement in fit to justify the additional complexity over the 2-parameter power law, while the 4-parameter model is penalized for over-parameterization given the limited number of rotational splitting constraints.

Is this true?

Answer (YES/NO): YES